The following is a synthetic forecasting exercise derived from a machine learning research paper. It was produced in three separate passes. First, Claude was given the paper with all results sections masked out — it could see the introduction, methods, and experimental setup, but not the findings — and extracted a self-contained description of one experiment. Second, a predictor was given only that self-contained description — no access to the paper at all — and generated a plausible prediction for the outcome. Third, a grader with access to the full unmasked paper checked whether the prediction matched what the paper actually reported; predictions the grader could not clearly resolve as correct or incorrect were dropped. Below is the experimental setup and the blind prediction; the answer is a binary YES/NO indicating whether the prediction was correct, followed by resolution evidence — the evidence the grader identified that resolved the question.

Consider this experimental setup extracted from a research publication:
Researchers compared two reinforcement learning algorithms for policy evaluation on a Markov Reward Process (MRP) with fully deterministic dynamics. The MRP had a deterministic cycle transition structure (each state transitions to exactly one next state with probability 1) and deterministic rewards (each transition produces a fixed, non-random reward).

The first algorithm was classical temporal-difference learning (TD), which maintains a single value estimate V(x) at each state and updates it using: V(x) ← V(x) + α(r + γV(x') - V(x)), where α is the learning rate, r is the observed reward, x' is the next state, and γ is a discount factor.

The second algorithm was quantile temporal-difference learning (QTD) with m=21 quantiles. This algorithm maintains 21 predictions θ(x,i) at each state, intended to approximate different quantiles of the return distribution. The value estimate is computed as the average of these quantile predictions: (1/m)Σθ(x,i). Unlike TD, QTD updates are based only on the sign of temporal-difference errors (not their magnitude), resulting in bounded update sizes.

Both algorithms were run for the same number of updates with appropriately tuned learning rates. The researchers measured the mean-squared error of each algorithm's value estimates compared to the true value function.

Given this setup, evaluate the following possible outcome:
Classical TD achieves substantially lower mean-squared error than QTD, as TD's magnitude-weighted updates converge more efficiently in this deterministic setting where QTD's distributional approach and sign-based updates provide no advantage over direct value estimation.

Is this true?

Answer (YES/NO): YES